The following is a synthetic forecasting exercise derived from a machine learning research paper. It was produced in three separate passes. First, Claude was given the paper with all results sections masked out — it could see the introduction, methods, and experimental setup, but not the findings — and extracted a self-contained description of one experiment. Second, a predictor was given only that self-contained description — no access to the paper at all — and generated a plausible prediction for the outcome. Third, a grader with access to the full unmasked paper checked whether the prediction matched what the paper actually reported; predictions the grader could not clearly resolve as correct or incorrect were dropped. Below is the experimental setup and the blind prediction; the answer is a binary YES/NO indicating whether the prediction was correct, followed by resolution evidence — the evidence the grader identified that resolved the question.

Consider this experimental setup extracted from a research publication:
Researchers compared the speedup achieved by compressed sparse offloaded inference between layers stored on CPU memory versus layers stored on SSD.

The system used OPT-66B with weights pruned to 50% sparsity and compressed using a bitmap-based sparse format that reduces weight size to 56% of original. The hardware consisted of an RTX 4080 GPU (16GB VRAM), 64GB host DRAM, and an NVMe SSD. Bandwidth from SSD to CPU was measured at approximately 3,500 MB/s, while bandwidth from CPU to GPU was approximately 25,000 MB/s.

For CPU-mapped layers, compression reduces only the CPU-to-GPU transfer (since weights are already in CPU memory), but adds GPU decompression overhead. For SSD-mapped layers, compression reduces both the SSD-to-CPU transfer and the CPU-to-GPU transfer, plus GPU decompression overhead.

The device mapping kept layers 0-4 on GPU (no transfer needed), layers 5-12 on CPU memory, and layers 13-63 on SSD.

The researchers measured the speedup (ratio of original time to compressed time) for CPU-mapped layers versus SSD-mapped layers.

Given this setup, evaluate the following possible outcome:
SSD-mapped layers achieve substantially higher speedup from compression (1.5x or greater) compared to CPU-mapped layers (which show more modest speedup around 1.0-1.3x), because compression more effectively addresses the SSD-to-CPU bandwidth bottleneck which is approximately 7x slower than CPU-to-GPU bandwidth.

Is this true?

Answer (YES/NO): YES